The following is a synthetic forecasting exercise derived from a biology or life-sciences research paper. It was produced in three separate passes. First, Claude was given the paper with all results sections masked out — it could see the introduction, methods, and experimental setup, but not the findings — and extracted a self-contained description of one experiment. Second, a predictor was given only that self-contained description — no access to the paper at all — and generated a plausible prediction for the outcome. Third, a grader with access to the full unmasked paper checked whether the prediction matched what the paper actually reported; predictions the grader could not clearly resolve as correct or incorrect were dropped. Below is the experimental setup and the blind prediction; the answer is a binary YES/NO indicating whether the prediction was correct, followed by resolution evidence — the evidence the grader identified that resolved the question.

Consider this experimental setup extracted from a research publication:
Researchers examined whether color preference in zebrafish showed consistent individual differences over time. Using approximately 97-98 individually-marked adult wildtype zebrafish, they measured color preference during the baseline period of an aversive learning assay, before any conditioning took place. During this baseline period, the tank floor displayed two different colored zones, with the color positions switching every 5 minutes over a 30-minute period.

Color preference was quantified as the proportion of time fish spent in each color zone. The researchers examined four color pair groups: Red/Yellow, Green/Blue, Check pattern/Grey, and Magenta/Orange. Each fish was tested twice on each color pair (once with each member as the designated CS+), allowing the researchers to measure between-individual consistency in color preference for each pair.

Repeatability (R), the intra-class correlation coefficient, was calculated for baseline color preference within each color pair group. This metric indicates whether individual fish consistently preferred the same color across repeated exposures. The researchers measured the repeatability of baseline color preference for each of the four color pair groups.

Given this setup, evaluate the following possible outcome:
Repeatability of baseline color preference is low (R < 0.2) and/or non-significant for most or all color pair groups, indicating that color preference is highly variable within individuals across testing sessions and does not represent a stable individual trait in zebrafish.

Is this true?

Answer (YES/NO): NO